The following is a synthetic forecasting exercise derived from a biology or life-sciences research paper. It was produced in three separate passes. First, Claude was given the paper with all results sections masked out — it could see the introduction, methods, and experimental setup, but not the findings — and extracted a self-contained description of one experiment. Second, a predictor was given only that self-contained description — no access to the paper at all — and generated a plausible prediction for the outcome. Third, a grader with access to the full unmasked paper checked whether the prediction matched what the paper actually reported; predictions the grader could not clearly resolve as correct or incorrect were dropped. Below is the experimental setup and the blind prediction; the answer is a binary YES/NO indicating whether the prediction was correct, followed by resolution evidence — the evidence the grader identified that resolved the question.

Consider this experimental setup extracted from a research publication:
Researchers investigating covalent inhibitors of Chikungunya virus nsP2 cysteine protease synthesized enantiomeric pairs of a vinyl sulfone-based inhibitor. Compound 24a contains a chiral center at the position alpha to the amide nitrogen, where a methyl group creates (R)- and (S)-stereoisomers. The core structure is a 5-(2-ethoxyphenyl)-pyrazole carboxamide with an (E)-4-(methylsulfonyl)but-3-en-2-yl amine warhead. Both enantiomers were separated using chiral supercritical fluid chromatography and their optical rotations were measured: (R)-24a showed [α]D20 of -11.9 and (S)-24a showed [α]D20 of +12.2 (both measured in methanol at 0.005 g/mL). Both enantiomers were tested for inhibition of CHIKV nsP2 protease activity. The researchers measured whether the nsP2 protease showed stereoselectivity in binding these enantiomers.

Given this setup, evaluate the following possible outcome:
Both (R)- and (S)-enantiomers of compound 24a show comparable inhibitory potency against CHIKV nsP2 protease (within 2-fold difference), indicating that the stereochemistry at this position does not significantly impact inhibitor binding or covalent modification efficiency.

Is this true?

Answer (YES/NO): NO